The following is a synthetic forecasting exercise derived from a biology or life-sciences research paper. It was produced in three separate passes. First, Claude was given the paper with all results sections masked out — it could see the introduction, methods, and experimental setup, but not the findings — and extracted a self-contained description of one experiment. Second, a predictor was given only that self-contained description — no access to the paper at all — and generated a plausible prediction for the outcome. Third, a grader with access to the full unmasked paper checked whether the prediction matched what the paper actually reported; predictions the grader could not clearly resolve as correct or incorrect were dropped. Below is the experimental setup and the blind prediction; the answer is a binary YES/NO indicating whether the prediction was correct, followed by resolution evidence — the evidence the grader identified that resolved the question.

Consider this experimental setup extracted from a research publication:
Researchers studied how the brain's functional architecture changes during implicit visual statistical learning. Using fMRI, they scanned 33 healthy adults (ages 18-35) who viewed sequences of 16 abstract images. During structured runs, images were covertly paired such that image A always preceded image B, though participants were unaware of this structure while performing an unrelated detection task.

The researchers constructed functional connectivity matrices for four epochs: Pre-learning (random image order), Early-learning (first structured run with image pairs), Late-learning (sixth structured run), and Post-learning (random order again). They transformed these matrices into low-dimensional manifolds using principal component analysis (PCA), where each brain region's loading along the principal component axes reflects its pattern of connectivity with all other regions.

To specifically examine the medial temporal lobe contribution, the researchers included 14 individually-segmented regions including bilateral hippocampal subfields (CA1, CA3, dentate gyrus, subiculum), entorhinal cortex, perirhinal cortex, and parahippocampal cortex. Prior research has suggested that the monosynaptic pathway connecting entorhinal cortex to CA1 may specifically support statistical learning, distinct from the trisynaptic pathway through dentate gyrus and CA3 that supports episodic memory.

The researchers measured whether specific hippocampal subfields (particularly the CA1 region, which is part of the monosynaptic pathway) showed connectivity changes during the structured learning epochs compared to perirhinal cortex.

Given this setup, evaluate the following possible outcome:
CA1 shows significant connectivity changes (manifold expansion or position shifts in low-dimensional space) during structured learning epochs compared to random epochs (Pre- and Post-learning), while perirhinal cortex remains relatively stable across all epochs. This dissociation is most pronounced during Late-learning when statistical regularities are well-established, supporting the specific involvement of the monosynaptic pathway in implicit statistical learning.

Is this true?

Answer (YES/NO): NO